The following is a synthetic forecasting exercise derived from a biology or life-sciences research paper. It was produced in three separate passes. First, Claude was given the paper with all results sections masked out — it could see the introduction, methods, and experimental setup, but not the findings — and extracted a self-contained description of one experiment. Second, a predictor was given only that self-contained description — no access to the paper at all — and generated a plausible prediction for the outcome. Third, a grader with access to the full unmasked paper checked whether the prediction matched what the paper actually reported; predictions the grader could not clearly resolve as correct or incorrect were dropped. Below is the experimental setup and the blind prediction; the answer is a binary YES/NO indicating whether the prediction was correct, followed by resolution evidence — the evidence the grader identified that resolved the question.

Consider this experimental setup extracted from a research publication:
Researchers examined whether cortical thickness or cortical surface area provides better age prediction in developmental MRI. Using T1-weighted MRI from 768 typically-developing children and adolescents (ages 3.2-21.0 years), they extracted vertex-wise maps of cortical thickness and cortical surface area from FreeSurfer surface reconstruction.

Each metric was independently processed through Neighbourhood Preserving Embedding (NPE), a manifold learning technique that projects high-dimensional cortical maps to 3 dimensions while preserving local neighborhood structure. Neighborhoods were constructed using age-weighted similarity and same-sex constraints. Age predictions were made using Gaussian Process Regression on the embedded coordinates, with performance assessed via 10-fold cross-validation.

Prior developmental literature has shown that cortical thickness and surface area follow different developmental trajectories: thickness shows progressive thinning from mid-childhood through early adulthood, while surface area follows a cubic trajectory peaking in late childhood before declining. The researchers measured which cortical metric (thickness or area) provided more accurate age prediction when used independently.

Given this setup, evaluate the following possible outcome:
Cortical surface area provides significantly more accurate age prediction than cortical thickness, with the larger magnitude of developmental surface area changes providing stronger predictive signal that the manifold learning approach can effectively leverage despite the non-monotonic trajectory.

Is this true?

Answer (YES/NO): NO